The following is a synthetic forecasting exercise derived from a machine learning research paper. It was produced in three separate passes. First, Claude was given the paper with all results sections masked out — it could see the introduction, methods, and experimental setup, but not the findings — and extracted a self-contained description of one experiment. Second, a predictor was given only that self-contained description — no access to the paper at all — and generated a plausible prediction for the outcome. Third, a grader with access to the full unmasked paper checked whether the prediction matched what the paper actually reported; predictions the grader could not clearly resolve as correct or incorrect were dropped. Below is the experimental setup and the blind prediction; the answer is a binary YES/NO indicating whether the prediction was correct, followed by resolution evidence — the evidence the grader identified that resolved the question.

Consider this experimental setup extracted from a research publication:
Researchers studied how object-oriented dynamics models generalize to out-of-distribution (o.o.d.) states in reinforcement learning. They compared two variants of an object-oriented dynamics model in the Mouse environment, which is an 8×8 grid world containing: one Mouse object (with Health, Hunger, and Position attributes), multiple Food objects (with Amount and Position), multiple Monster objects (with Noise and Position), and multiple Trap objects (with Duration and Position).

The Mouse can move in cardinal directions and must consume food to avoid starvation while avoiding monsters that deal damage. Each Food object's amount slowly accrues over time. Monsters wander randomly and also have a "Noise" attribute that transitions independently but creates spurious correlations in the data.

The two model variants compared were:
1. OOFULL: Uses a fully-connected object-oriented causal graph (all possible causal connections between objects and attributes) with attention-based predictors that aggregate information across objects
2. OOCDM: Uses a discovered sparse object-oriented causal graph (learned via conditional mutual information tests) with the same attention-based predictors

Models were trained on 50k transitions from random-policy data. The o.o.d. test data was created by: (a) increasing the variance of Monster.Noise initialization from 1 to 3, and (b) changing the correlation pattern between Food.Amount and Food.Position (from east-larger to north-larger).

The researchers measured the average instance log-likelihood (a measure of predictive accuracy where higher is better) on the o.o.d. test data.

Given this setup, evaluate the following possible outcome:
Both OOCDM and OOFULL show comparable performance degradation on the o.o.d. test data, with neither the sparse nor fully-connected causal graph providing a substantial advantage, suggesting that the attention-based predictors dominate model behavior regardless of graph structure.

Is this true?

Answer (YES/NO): NO